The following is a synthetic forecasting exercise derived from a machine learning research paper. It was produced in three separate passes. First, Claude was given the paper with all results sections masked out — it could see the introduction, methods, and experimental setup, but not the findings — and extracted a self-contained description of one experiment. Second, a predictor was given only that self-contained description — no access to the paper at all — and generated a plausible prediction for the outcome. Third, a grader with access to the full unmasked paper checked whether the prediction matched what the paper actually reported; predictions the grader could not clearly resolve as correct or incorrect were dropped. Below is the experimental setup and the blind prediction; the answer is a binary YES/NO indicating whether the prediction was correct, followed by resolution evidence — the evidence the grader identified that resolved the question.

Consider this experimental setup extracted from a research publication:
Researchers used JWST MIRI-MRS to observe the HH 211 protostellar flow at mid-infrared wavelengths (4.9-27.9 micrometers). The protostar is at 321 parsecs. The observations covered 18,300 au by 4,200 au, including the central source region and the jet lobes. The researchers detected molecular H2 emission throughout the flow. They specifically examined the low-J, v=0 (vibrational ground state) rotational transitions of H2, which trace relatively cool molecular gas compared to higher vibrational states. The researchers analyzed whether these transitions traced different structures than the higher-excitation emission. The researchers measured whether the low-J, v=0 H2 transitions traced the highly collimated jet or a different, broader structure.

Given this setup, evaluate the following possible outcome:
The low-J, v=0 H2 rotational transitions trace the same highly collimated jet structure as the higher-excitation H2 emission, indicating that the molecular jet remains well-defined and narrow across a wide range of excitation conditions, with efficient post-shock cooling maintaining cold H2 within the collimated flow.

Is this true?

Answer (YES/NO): NO